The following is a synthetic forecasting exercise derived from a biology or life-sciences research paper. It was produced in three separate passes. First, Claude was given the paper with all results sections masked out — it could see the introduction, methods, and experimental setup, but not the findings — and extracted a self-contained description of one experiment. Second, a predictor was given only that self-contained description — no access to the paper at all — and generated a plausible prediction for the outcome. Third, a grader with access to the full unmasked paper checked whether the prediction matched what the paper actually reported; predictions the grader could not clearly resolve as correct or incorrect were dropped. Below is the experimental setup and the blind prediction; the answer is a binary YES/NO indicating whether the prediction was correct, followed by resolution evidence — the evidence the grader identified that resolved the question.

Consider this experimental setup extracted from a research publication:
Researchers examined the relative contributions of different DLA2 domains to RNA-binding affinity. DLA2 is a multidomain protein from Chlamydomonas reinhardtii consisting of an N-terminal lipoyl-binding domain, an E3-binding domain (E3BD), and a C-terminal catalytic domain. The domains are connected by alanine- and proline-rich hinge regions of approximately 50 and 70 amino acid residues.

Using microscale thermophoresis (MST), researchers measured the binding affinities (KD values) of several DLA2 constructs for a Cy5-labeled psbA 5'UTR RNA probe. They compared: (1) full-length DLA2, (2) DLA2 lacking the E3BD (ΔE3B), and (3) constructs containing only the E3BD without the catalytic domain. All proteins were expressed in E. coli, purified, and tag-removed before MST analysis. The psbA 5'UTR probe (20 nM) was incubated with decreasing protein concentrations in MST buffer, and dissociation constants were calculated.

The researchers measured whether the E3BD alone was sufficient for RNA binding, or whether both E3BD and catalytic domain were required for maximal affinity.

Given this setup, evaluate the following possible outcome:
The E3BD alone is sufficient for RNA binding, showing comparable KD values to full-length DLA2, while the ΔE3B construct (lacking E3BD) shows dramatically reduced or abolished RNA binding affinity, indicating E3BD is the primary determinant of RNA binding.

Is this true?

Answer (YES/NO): NO